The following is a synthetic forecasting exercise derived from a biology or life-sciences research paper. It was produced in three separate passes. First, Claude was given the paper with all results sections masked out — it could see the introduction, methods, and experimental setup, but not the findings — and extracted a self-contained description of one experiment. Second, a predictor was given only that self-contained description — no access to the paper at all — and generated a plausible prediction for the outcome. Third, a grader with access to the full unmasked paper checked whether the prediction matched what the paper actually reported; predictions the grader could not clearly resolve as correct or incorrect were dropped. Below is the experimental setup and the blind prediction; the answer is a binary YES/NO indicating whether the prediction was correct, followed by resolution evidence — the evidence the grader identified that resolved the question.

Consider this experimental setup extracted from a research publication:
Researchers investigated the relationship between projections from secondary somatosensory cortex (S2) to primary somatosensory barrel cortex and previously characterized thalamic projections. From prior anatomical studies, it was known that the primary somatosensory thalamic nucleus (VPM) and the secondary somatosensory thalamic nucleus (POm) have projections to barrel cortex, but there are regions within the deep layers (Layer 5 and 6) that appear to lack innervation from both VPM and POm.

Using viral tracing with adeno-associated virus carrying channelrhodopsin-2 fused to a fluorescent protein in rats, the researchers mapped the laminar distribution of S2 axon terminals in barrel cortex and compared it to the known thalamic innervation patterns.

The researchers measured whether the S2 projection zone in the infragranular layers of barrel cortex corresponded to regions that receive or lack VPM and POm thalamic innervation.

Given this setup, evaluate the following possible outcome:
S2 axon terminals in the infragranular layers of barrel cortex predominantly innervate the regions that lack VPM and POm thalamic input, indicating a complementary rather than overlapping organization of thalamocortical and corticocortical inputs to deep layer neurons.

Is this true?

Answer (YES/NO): YES